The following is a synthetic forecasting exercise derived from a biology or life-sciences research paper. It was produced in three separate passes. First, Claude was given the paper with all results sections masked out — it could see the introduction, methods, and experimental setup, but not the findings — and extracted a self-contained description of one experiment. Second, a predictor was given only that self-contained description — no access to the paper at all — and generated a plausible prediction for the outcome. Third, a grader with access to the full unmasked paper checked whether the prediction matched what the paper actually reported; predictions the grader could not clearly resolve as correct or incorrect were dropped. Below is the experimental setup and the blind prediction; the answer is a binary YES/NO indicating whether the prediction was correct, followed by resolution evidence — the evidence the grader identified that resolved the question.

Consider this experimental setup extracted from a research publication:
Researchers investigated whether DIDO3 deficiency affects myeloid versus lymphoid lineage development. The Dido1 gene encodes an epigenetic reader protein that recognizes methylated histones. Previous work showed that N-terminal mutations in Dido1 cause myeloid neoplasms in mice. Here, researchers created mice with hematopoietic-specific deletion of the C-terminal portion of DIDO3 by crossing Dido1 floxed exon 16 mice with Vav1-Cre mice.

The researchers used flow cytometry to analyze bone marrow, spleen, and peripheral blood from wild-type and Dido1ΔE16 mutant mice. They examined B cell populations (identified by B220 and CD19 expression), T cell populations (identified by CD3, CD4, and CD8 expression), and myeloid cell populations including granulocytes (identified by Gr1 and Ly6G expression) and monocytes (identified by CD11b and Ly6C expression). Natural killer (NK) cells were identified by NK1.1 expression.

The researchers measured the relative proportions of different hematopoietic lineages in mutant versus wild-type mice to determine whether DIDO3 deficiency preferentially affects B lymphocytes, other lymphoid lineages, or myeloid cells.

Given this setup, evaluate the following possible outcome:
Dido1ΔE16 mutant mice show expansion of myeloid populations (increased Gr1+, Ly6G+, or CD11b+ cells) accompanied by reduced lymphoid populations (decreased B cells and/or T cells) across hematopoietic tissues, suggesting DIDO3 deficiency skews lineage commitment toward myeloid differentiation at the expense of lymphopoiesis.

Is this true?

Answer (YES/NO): NO